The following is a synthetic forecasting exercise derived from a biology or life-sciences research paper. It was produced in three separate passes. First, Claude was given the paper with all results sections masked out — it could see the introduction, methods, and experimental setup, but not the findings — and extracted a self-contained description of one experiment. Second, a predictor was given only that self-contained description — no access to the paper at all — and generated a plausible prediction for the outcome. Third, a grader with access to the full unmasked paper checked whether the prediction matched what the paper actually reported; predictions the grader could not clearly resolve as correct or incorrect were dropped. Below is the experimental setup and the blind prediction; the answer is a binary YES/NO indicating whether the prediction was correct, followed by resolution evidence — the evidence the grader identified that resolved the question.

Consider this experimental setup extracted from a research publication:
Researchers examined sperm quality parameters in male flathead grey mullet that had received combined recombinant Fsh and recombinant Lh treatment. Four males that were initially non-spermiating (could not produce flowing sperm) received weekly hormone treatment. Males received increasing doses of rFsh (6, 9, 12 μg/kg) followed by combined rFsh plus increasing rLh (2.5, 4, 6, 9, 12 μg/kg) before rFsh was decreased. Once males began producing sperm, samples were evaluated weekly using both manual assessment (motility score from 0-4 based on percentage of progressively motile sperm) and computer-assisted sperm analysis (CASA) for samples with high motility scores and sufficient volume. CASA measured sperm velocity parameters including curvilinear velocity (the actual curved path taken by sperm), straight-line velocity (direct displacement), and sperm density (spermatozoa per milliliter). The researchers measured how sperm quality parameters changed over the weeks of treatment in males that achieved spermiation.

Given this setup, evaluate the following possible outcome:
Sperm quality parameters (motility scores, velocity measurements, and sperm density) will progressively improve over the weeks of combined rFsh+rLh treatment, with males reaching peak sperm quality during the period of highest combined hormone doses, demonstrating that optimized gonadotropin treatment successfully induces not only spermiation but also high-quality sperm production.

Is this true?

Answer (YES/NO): NO